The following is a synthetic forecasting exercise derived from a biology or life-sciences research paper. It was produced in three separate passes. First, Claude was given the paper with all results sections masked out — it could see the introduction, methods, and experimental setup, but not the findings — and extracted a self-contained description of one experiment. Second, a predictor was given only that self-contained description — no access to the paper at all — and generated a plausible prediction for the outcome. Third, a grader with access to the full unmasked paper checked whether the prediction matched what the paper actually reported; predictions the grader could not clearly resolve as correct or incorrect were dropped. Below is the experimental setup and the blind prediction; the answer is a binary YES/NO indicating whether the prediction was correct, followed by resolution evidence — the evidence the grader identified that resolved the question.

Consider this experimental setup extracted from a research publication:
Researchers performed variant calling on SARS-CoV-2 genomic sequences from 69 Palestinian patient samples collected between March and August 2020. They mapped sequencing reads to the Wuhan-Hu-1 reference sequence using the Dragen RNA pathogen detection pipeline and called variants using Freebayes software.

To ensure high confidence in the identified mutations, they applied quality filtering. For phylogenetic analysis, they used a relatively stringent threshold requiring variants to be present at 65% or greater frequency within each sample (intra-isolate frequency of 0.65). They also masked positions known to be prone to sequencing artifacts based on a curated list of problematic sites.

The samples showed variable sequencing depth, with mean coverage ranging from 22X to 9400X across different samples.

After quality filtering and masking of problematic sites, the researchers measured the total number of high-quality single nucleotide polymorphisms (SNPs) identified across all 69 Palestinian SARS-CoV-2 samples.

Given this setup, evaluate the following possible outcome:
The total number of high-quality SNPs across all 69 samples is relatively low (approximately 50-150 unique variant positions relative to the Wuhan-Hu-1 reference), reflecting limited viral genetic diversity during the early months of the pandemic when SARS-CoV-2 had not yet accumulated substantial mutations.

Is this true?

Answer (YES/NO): YES